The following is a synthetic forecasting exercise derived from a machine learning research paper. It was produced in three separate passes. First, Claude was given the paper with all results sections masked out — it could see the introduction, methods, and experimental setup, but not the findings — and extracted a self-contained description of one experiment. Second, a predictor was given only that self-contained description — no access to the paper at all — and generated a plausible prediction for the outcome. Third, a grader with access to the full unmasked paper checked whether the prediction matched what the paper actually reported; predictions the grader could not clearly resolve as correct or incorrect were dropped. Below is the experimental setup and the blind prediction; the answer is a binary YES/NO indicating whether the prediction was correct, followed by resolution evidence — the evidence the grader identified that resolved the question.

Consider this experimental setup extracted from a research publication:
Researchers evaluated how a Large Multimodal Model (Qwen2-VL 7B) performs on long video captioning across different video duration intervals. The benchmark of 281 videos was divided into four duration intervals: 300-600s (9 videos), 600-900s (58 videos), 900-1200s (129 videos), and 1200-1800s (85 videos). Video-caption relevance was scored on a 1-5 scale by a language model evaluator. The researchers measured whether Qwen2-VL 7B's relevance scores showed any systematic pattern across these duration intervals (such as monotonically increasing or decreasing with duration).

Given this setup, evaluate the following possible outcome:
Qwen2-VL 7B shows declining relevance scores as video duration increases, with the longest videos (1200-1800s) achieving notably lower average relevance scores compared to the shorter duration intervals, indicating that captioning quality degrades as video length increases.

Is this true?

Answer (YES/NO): NO